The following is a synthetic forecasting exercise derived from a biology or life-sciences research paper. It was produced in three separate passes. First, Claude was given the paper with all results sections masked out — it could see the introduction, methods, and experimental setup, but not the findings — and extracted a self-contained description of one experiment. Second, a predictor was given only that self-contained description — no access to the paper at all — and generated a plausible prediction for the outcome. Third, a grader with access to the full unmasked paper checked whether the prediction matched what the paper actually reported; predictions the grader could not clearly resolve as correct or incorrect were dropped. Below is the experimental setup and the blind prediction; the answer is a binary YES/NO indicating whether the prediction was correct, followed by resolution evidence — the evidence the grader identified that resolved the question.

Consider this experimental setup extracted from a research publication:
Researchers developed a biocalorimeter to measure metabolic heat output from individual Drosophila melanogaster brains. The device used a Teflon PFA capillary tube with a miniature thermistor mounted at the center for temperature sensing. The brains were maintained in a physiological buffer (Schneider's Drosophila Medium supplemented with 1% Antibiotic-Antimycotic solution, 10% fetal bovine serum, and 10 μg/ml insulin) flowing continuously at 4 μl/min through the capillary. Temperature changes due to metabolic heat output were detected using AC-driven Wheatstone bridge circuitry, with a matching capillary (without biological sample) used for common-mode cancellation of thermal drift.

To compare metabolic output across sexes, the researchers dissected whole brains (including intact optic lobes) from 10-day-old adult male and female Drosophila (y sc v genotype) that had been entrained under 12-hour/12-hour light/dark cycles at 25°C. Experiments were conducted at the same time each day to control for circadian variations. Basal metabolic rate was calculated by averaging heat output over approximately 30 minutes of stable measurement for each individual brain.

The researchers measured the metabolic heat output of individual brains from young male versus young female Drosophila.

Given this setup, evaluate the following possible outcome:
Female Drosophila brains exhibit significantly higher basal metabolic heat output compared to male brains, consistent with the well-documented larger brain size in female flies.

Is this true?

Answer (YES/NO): NO